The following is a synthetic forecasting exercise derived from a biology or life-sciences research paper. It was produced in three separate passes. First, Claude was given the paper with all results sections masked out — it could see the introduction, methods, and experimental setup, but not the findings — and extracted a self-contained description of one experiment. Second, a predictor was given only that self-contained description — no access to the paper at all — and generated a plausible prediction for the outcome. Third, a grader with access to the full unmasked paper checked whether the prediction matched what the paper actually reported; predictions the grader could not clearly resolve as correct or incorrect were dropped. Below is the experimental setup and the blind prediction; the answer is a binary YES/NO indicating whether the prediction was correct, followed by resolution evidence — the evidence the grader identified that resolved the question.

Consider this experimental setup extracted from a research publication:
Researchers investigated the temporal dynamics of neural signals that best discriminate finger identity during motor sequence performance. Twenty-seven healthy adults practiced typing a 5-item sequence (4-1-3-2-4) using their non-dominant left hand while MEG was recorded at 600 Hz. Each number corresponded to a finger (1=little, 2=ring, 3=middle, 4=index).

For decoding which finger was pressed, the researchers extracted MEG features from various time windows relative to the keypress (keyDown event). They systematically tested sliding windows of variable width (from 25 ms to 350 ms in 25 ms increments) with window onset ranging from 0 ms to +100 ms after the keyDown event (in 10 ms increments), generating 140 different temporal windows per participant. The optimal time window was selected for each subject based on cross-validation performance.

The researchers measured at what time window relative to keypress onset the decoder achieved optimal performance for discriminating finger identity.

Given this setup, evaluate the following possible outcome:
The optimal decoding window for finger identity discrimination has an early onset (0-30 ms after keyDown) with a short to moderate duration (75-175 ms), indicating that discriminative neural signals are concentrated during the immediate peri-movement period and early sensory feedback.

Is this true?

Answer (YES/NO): NO